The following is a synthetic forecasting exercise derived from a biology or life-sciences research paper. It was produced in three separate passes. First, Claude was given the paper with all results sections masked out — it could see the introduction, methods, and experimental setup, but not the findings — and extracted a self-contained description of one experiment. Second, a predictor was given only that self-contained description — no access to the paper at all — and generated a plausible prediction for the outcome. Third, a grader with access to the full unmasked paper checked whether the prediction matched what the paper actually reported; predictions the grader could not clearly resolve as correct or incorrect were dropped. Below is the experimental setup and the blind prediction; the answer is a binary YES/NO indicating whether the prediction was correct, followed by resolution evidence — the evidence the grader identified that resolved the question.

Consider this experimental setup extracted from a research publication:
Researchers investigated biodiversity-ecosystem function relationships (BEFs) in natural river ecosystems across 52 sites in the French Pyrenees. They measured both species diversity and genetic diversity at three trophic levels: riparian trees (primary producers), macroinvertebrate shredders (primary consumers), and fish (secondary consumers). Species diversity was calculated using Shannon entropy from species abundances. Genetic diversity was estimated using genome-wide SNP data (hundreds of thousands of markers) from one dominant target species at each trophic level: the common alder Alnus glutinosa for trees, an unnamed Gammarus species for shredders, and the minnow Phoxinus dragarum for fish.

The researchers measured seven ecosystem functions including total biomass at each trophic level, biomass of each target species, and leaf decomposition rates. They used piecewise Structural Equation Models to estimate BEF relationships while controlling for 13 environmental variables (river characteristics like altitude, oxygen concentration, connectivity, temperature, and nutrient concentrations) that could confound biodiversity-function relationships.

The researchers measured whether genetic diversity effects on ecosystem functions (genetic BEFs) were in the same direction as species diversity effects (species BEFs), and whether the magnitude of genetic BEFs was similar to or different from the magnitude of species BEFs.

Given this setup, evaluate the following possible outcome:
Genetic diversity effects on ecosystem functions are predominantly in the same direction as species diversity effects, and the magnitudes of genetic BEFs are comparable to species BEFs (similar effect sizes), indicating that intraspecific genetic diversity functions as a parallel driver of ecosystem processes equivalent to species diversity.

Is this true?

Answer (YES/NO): NO